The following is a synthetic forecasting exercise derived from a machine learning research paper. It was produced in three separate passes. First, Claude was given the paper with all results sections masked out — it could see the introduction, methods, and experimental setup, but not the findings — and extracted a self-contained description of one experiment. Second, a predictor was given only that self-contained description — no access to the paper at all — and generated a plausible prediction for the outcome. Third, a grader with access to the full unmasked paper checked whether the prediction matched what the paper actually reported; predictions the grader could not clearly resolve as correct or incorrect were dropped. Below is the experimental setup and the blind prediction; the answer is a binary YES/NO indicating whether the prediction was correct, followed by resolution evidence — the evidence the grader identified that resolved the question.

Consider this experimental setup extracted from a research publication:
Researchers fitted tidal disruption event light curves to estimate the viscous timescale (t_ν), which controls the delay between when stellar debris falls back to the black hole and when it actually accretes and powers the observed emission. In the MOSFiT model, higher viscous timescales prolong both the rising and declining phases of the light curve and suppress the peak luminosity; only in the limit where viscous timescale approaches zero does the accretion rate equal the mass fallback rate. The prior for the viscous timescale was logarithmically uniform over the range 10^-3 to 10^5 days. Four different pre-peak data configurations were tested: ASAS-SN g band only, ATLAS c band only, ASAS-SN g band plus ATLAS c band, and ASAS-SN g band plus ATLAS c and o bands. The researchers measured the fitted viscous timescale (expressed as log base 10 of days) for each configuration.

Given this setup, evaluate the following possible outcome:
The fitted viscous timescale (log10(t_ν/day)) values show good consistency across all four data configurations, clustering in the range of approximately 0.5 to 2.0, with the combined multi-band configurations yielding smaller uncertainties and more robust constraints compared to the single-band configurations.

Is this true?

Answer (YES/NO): NO